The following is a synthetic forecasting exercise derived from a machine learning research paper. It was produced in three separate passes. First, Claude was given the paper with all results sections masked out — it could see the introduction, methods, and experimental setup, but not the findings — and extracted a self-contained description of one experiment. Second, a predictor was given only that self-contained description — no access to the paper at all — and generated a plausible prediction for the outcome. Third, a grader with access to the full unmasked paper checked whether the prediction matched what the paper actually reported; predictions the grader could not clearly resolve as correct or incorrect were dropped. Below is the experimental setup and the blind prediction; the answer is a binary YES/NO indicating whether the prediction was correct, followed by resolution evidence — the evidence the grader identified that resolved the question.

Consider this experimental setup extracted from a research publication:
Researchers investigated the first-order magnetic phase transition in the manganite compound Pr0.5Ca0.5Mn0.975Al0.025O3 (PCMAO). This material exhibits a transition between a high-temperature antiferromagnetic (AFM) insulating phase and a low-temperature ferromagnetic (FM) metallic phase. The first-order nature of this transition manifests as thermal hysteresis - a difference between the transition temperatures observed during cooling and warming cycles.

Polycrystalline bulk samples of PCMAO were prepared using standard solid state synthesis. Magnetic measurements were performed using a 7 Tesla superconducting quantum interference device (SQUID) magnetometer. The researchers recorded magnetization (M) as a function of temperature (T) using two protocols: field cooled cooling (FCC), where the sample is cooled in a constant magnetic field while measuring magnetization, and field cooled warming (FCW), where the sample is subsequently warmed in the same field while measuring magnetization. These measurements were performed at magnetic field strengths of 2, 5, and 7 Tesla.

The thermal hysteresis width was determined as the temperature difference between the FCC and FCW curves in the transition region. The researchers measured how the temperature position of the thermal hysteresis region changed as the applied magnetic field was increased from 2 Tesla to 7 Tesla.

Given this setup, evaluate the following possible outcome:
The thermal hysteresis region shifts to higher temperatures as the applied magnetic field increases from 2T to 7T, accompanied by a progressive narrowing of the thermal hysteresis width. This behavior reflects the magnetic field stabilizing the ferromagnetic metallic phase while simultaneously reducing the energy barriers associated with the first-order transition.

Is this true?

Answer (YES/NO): NO